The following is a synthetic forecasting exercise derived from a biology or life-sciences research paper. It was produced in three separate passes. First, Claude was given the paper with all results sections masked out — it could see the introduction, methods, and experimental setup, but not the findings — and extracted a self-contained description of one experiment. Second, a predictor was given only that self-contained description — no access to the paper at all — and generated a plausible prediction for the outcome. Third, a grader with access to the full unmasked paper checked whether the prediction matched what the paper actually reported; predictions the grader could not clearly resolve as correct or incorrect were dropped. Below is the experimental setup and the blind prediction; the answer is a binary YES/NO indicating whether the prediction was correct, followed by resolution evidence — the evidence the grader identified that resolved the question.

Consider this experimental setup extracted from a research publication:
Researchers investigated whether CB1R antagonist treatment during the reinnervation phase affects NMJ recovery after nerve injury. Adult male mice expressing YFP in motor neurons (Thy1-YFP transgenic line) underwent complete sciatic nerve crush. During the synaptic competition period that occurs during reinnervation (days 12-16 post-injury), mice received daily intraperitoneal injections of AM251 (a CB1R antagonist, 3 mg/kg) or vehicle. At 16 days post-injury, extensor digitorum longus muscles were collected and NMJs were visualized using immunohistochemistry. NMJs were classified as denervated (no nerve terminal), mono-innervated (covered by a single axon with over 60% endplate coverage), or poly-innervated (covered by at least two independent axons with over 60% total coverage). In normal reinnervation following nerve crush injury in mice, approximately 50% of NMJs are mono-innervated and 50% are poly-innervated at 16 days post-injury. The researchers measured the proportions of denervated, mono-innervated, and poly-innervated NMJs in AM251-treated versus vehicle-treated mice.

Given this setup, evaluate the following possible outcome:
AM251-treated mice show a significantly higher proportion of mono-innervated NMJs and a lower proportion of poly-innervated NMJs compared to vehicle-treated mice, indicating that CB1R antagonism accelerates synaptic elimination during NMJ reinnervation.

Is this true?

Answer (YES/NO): NO